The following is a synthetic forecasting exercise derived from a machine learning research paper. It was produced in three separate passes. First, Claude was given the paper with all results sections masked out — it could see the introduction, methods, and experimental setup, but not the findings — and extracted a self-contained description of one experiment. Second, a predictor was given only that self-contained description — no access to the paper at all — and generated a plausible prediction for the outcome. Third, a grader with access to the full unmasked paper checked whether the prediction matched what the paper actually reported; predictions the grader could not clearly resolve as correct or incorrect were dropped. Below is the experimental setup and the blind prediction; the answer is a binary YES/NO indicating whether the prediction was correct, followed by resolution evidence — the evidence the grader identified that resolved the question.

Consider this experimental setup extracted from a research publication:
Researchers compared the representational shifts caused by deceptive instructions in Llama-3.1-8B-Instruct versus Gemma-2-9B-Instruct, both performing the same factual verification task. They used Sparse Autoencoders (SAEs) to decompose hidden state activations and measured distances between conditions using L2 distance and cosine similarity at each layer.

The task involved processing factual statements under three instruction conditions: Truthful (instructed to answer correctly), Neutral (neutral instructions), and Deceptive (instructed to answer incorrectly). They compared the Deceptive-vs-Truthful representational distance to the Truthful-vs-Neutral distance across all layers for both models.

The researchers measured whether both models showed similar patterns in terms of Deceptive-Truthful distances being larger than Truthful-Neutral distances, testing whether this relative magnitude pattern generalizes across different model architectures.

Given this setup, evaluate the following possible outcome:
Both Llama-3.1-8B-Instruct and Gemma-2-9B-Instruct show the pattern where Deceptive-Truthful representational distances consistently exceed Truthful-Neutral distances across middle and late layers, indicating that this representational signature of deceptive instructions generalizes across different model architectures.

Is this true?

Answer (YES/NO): YES